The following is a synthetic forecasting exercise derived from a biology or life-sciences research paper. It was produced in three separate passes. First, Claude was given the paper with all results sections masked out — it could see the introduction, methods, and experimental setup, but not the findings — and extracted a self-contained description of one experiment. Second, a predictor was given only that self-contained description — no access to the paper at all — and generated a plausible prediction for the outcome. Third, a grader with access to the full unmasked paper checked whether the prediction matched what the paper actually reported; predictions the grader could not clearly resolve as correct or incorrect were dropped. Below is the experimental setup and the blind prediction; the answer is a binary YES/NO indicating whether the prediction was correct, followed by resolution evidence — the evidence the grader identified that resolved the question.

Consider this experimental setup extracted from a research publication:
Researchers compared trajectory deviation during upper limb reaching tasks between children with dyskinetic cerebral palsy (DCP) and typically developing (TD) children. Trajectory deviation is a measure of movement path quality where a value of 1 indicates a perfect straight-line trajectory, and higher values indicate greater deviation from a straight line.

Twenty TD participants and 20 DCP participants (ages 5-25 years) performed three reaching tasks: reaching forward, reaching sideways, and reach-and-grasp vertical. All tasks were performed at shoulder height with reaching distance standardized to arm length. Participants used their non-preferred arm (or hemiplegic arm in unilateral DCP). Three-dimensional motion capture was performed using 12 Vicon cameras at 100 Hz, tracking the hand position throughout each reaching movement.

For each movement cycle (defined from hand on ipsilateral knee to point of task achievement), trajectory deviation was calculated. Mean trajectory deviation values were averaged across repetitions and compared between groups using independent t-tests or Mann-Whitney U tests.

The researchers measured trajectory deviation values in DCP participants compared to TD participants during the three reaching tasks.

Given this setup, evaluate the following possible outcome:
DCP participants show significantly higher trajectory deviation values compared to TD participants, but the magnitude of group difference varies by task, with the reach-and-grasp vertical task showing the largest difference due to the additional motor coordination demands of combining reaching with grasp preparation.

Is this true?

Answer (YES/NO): NO